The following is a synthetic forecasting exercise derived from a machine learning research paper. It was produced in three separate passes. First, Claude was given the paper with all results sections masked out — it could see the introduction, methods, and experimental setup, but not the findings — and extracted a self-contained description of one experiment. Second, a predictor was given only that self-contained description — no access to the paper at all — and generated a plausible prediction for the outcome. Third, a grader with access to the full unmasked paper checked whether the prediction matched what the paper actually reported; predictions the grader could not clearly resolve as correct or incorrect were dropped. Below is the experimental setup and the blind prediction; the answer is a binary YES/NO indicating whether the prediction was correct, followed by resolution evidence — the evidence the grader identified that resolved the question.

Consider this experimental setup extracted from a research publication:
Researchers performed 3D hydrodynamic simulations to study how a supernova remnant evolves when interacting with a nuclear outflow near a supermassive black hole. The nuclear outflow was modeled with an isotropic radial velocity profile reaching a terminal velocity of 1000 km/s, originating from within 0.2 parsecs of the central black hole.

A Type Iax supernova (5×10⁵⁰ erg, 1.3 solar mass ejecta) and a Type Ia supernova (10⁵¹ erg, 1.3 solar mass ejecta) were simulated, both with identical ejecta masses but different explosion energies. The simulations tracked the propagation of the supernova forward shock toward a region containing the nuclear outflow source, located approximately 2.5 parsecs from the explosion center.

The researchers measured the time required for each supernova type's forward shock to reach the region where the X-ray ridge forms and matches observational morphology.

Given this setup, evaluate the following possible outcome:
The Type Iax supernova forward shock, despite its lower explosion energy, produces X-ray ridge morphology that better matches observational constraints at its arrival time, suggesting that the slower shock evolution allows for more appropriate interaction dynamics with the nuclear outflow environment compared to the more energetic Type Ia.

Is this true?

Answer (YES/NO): NO